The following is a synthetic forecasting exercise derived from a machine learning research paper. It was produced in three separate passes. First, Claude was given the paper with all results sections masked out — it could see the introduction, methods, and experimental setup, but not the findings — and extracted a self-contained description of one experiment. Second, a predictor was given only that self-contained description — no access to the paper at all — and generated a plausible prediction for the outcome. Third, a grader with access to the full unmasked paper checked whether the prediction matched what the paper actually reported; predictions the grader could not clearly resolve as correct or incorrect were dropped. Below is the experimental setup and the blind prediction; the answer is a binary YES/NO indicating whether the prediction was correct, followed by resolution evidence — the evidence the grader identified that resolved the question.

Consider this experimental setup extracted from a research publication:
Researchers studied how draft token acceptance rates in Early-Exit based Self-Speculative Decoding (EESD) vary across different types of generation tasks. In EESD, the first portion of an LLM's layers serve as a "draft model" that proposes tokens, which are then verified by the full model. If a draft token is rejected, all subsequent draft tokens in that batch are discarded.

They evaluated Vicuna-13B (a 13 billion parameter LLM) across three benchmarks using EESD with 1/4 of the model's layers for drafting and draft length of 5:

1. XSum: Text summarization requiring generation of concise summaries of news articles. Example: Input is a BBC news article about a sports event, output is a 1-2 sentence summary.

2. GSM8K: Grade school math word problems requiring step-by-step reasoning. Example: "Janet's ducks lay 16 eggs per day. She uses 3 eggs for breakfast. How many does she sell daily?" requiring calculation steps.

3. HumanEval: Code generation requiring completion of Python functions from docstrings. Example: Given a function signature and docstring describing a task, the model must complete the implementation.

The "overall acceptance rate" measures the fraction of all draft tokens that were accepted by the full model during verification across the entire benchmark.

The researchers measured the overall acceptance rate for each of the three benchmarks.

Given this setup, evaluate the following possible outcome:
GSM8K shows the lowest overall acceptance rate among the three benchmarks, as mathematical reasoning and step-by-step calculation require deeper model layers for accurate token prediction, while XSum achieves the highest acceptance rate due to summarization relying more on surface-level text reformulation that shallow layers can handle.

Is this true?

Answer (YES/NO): NO